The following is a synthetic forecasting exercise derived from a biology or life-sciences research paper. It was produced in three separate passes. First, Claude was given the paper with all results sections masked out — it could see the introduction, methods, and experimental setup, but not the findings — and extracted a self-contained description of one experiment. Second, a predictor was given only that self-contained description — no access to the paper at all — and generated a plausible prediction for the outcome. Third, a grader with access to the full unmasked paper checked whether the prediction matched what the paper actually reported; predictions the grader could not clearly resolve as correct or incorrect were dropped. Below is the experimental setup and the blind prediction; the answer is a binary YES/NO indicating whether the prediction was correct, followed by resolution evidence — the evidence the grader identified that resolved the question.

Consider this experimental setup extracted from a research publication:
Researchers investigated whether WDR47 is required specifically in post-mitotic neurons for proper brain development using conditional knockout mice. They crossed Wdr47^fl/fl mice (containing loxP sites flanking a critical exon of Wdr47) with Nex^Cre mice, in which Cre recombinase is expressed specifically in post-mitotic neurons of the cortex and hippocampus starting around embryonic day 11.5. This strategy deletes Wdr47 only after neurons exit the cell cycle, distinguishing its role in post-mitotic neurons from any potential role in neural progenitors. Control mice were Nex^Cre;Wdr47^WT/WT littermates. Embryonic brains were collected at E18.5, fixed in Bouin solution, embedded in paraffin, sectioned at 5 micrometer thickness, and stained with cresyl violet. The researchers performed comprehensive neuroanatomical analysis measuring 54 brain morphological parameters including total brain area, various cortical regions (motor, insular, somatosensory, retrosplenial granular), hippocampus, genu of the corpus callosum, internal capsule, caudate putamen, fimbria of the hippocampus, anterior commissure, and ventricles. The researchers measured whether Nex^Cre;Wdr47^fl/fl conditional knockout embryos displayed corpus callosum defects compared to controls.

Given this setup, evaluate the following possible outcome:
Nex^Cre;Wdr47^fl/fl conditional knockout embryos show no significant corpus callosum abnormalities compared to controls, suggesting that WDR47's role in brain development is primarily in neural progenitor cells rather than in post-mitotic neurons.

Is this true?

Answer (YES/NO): NO